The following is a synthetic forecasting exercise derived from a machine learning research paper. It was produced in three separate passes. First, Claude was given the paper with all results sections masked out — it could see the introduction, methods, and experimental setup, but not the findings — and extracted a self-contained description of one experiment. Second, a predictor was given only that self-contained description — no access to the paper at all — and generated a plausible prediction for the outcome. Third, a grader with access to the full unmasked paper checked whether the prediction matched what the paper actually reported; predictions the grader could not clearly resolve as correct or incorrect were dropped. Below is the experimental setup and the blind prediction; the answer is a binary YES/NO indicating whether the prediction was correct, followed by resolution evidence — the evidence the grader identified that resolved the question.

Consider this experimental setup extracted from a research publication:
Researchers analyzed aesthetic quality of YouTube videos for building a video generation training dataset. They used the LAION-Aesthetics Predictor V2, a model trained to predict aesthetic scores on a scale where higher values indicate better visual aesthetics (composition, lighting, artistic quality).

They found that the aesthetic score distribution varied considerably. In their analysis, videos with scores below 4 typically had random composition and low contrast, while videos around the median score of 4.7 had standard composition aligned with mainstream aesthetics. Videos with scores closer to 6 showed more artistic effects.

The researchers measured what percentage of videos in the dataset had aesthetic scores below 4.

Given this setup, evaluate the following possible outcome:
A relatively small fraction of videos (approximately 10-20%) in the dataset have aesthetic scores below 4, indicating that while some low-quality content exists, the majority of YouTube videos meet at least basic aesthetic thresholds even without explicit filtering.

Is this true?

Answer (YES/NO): NO